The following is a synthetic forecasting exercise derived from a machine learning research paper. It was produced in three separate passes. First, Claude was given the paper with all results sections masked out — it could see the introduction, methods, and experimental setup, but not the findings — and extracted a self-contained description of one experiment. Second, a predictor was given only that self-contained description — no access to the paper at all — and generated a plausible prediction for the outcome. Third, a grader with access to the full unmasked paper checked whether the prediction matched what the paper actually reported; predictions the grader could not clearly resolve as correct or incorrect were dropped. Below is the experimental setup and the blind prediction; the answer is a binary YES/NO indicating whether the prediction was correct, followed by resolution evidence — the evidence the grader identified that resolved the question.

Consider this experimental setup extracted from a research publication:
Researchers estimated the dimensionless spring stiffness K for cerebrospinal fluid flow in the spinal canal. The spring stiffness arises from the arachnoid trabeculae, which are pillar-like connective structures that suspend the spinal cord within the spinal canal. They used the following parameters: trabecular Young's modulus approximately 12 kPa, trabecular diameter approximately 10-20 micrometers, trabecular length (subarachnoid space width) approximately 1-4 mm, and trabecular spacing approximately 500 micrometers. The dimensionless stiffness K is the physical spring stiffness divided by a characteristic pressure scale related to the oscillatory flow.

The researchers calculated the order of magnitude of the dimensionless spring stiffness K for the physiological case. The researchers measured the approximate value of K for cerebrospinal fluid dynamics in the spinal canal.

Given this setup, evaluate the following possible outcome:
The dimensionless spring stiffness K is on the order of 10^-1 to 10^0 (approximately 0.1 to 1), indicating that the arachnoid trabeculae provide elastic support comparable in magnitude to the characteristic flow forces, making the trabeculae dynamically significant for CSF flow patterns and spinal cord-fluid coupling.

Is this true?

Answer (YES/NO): NO